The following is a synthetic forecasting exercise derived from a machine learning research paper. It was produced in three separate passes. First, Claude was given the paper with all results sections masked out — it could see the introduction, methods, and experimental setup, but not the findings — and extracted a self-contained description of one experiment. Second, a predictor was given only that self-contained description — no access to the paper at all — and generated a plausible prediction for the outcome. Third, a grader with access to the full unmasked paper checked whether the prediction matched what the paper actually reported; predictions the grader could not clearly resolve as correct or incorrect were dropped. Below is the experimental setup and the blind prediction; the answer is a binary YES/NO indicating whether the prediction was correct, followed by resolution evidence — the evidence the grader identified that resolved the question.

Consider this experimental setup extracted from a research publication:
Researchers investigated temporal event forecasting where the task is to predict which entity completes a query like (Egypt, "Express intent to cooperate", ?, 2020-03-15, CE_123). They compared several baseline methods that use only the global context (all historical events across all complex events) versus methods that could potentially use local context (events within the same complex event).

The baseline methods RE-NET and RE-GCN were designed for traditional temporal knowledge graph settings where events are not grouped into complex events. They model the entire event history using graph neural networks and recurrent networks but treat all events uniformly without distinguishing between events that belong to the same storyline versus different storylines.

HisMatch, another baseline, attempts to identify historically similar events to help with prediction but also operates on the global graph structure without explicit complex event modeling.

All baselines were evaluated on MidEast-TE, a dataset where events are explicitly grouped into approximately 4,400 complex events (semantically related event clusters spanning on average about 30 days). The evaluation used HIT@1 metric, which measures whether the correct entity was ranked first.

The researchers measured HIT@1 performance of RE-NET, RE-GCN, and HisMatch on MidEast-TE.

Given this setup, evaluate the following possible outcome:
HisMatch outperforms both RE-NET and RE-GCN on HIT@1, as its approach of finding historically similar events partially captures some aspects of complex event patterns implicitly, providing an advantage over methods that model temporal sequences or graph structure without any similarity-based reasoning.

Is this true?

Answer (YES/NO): YES